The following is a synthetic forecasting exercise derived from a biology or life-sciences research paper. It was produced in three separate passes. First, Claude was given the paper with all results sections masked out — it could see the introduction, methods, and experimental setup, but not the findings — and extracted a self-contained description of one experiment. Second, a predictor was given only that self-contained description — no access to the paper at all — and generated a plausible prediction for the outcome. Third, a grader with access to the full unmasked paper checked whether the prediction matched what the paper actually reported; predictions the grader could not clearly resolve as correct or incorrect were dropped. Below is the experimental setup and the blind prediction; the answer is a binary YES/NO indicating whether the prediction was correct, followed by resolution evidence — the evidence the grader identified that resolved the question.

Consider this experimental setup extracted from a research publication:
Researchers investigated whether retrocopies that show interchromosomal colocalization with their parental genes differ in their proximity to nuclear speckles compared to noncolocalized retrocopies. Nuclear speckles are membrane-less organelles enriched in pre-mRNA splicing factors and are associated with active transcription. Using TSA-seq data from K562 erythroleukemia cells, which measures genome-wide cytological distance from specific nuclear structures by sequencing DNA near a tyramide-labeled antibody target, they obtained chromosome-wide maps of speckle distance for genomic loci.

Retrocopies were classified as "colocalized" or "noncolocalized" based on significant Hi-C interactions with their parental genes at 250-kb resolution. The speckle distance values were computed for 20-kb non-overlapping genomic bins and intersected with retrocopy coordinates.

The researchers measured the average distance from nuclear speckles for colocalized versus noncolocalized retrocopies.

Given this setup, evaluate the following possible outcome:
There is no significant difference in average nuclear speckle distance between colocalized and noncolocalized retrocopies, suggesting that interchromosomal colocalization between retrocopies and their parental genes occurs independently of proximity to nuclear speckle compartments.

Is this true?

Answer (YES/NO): NO